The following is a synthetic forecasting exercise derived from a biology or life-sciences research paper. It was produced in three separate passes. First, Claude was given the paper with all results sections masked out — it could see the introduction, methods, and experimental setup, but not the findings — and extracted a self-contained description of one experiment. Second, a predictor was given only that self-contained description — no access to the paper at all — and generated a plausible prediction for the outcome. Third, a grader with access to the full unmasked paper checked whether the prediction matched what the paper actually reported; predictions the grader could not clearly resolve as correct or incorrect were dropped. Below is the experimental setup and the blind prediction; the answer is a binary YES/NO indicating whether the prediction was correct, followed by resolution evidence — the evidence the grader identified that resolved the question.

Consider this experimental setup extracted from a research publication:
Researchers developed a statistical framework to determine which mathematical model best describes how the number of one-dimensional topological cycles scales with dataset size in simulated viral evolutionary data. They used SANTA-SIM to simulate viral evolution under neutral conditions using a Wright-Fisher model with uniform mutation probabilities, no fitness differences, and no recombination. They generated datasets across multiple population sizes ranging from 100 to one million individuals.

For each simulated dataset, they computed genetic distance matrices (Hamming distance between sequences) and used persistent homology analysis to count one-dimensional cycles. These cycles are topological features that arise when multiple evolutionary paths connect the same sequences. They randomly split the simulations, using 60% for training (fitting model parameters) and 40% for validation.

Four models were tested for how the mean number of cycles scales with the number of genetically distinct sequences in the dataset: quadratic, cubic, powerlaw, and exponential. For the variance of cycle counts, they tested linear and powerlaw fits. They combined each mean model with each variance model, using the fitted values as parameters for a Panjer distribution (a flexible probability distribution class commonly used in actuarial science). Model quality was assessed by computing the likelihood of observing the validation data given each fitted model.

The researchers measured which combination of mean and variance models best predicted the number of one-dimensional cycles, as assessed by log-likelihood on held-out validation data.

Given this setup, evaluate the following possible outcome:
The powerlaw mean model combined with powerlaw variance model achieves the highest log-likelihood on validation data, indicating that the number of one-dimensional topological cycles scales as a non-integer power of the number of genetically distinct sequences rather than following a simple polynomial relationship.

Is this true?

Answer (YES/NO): NO